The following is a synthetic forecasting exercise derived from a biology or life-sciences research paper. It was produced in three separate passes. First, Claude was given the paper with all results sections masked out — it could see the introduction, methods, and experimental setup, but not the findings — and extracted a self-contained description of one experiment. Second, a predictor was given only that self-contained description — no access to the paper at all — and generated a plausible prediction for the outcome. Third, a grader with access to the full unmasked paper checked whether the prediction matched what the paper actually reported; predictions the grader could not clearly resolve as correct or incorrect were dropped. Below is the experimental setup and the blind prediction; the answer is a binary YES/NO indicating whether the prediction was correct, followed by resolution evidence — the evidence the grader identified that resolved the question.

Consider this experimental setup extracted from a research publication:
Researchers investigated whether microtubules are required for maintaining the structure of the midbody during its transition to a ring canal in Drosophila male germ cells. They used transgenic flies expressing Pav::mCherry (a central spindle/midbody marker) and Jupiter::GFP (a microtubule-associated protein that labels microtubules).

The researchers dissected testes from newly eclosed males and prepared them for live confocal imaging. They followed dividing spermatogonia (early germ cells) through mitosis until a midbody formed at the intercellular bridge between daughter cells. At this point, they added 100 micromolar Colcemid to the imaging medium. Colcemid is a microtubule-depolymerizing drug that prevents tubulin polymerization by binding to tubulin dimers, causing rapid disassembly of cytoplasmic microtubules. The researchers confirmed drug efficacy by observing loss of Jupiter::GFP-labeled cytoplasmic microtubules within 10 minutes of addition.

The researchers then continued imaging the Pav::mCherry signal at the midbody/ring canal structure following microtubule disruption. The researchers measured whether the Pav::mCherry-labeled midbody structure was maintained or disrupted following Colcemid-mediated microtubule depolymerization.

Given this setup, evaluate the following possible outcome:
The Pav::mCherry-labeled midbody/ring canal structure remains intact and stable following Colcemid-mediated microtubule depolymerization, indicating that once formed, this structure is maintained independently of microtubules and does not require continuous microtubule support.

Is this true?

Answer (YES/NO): NO